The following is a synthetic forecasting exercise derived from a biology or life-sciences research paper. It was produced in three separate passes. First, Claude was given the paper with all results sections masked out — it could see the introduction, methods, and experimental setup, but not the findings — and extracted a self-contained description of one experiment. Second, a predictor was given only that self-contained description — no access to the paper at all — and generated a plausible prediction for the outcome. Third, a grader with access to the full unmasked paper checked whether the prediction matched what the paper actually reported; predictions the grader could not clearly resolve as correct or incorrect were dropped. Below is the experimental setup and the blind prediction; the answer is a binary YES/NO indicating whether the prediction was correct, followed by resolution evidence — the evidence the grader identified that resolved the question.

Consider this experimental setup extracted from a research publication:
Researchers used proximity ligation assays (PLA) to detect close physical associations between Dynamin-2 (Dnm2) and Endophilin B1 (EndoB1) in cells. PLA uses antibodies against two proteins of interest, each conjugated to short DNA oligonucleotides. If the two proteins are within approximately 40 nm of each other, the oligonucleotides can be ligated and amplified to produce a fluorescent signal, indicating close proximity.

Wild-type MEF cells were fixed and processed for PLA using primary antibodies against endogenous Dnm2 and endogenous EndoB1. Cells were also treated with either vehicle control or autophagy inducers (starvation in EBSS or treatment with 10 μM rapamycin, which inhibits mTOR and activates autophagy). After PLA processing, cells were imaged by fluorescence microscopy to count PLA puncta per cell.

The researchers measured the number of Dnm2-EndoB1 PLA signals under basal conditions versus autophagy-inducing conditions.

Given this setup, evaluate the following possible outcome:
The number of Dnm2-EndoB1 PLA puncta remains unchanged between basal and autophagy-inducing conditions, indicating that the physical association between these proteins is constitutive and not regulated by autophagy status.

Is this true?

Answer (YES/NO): NO